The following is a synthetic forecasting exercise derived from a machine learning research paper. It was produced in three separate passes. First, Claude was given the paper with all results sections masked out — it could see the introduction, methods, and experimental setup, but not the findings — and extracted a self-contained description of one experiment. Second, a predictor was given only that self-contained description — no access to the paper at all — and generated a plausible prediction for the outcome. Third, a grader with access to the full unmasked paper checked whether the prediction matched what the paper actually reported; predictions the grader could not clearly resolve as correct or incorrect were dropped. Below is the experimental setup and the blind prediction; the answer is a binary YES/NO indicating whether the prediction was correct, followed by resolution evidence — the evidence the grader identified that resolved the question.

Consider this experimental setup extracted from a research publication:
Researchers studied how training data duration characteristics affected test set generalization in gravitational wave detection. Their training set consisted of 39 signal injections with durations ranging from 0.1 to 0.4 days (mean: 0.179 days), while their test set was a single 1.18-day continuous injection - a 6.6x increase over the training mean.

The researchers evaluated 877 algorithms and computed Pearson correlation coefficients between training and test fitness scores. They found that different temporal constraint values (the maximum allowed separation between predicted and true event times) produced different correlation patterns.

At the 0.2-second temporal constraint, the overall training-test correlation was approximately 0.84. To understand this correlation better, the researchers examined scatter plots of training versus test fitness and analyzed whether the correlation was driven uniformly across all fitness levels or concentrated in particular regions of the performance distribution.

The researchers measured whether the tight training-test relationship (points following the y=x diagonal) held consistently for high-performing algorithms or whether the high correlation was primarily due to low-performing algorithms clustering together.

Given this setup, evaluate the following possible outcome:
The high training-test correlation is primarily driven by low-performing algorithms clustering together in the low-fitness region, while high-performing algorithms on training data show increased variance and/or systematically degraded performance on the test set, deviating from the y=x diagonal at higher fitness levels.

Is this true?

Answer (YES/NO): NO